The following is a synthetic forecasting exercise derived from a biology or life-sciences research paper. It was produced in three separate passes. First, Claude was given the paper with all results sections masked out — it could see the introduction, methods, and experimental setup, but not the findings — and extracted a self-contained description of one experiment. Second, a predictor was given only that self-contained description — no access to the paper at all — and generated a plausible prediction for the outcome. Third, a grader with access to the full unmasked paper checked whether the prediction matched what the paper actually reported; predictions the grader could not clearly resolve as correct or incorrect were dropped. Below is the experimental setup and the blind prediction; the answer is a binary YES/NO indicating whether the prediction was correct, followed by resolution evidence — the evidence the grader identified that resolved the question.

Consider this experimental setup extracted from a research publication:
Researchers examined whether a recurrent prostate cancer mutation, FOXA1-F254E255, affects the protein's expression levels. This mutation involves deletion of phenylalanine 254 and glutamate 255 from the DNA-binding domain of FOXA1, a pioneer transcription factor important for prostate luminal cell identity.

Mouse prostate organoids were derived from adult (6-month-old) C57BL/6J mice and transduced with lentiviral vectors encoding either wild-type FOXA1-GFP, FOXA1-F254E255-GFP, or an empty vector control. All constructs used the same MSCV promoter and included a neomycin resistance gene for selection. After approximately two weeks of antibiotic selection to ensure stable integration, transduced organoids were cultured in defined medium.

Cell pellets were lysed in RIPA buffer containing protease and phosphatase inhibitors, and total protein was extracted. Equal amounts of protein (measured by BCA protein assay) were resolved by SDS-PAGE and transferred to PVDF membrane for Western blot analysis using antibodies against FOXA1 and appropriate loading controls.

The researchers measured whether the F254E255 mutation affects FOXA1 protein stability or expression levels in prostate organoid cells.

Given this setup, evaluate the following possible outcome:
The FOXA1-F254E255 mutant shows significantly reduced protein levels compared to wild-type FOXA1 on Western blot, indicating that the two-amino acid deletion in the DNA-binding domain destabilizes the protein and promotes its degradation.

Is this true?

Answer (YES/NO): NO